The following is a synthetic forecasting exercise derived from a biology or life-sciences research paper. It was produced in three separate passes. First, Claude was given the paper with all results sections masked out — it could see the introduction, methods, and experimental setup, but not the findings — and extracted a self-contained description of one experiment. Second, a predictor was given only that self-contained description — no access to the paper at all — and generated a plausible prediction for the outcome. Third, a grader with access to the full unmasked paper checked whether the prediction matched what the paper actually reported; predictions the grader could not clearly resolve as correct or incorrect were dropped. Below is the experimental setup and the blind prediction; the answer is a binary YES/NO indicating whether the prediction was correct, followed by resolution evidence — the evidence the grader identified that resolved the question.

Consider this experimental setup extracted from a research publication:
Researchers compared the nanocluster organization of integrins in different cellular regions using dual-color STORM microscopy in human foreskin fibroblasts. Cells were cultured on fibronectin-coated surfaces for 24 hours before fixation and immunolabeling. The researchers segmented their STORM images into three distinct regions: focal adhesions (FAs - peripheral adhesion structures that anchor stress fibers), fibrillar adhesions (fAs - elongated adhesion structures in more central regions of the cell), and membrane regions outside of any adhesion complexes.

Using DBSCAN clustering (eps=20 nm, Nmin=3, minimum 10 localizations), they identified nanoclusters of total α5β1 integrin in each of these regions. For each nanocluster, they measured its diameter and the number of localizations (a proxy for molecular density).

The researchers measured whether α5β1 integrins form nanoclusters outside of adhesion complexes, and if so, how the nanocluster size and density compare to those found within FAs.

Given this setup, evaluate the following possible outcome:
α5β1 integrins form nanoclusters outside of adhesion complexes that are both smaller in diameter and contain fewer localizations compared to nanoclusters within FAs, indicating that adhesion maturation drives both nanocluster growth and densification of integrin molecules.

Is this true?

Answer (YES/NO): NO